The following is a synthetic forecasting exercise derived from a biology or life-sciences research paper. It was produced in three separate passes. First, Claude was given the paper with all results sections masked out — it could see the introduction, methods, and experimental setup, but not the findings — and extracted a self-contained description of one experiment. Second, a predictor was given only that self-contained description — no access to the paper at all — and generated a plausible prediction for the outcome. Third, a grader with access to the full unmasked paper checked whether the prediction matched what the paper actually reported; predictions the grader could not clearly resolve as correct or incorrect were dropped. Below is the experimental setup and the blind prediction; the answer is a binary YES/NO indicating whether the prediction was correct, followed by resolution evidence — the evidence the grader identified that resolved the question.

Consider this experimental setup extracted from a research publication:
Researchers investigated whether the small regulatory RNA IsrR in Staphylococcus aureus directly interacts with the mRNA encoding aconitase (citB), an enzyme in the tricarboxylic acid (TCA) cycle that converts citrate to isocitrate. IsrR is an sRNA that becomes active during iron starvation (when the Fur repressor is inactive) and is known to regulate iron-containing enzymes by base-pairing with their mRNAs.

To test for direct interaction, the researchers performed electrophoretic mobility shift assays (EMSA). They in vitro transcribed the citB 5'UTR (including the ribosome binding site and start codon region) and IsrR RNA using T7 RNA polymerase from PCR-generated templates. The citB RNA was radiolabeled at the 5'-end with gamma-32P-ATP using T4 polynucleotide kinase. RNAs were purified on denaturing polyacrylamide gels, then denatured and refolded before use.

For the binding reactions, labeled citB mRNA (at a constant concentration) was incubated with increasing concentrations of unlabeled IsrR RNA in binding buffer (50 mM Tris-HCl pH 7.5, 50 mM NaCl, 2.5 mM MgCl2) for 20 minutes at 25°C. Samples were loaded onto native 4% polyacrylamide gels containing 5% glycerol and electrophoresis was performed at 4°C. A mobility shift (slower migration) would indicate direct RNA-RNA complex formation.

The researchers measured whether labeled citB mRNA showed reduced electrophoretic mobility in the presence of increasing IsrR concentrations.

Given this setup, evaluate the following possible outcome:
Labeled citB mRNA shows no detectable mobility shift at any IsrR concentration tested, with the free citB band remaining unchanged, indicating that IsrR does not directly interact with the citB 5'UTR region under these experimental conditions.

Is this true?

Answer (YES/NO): NO